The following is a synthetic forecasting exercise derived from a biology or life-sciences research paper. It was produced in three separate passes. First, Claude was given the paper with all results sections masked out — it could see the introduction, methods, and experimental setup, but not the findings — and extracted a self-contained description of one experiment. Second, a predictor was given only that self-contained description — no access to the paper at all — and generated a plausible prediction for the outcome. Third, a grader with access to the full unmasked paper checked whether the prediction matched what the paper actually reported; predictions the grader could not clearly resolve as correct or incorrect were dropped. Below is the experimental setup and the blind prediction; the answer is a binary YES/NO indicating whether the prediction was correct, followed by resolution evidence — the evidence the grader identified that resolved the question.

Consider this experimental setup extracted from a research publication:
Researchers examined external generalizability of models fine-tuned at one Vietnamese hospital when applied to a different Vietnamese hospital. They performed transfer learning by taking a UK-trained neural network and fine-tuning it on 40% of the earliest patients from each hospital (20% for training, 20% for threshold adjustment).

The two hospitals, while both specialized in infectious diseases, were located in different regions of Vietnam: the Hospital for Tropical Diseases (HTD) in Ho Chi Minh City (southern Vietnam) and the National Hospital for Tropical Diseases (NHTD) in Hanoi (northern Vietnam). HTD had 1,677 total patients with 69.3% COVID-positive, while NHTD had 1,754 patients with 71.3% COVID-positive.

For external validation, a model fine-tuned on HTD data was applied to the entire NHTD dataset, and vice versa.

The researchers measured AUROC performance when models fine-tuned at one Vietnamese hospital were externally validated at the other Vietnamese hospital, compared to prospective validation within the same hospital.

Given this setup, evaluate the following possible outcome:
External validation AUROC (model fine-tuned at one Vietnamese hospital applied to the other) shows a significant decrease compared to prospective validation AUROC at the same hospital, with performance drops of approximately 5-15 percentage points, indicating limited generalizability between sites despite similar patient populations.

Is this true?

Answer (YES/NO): NO